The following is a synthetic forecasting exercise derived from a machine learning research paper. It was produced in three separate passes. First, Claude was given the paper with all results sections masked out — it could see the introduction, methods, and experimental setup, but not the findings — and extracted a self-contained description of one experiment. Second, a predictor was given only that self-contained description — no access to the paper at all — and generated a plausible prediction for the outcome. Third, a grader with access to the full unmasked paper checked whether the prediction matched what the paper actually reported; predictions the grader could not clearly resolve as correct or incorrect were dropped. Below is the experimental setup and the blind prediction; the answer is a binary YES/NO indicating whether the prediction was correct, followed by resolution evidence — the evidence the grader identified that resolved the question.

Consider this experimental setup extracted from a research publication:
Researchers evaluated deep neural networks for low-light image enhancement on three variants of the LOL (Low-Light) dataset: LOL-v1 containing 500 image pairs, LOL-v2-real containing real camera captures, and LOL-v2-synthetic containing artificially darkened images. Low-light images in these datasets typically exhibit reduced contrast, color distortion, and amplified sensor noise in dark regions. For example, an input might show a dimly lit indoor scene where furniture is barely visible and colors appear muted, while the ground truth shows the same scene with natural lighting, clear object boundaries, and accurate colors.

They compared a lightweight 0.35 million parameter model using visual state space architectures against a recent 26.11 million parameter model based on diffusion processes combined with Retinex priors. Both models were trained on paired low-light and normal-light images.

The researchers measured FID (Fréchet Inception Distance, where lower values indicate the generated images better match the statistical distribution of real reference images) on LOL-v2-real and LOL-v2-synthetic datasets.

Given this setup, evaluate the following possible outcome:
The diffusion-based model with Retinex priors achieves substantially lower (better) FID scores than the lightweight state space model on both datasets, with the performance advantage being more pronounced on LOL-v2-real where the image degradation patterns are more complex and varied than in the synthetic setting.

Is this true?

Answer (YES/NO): NO